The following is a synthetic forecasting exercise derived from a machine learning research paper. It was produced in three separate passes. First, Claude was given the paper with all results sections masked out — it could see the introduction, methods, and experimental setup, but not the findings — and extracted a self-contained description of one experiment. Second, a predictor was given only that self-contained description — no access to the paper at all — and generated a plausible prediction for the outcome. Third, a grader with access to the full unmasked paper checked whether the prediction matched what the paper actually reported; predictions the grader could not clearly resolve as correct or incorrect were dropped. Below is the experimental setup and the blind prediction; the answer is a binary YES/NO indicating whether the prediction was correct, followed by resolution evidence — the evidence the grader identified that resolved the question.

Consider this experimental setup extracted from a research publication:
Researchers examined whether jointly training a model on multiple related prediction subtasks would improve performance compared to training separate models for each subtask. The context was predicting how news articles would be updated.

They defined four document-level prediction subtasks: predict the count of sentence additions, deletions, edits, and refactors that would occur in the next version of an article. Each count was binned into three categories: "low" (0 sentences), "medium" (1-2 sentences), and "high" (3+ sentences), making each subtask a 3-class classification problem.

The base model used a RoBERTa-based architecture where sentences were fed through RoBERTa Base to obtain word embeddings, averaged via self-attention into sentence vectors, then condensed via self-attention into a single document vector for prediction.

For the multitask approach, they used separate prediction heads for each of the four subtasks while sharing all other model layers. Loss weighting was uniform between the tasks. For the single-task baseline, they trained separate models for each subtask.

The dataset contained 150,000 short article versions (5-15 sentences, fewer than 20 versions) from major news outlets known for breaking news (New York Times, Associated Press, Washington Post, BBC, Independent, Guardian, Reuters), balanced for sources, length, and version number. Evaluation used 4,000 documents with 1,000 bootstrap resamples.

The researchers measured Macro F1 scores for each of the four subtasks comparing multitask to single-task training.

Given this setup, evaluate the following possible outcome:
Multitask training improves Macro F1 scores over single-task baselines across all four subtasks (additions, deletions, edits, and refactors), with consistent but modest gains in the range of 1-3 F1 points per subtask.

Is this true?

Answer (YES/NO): NO